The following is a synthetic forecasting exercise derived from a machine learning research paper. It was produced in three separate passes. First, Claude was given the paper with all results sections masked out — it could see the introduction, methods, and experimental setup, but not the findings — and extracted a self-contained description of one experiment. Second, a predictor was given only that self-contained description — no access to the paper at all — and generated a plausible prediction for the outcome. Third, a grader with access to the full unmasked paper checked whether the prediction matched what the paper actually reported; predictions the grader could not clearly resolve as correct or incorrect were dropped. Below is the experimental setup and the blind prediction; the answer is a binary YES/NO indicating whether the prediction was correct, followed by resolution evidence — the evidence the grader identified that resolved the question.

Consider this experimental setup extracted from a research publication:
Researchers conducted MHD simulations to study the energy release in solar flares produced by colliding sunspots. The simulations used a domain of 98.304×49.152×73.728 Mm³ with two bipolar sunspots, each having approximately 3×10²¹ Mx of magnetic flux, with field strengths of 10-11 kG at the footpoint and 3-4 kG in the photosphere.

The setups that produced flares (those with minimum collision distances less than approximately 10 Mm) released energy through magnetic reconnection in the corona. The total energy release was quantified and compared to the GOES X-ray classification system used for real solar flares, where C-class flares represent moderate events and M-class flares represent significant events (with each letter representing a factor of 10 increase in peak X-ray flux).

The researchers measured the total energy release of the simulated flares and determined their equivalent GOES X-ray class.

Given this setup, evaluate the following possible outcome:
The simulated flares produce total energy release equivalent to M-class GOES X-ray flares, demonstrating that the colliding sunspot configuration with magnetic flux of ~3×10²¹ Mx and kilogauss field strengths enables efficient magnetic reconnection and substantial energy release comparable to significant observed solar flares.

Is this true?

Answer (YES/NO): YES